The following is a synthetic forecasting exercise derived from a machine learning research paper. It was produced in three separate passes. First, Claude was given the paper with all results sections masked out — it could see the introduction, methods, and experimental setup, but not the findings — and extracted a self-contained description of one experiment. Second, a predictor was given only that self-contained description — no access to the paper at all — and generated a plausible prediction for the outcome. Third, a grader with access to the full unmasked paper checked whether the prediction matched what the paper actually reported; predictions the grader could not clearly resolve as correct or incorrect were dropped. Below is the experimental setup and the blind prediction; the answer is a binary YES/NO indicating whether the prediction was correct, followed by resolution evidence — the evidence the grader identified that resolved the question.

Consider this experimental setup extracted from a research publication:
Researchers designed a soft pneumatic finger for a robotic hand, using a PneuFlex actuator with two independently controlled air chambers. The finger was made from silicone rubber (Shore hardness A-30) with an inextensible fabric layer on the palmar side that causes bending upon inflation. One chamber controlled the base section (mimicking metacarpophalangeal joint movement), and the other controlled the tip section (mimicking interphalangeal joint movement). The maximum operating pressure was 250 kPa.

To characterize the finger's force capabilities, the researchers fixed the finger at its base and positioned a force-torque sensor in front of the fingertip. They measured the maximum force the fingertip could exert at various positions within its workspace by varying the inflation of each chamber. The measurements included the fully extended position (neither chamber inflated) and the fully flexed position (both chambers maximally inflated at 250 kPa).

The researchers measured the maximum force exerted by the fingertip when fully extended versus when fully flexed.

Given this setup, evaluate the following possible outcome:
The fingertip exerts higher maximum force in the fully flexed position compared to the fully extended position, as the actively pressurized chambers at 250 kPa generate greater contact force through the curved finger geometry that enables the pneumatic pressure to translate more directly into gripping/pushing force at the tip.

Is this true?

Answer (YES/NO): NO